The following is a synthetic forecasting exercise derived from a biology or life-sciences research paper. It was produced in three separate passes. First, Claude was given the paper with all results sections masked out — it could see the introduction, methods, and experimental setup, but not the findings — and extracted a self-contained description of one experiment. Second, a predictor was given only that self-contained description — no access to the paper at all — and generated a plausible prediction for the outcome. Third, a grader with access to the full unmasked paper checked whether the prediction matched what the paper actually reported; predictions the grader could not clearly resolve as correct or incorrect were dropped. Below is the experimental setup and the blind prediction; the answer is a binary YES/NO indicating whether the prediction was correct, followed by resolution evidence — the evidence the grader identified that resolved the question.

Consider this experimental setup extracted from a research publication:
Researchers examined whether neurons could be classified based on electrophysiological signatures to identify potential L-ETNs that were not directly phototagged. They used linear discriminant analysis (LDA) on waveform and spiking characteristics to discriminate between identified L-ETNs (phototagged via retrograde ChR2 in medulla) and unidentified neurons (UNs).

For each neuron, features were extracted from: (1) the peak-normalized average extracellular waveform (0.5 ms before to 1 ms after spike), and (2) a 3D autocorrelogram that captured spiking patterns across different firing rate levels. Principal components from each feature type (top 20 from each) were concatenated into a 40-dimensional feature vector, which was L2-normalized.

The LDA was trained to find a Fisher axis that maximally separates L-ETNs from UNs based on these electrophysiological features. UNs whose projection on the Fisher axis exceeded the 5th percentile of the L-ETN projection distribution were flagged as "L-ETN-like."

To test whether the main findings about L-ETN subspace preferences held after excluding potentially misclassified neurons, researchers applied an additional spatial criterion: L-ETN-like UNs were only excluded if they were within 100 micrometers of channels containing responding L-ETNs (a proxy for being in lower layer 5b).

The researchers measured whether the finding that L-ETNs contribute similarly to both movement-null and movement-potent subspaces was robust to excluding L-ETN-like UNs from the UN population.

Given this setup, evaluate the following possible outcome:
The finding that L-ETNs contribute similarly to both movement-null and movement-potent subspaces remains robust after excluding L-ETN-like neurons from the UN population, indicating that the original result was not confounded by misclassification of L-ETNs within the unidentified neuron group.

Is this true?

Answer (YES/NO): YES